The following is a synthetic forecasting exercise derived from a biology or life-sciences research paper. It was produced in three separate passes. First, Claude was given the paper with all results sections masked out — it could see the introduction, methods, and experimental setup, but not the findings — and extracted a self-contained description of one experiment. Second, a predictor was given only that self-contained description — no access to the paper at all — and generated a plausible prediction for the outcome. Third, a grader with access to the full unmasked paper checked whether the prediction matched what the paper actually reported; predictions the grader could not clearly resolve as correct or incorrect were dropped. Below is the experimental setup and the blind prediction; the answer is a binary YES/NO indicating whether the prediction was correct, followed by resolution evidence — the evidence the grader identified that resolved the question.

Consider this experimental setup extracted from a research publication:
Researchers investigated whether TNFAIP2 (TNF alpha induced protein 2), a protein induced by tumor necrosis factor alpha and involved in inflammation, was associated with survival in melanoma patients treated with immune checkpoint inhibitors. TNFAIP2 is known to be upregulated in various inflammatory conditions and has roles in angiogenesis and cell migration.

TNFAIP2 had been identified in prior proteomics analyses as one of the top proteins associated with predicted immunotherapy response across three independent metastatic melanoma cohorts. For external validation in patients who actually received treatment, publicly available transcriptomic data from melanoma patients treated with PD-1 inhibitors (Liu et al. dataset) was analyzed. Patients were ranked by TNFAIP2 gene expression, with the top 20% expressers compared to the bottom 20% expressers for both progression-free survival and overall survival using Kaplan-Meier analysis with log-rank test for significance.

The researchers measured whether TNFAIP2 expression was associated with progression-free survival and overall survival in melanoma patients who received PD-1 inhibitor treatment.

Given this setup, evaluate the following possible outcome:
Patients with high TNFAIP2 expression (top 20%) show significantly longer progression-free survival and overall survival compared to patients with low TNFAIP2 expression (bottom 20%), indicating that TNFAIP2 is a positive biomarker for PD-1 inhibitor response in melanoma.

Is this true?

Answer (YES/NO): YES